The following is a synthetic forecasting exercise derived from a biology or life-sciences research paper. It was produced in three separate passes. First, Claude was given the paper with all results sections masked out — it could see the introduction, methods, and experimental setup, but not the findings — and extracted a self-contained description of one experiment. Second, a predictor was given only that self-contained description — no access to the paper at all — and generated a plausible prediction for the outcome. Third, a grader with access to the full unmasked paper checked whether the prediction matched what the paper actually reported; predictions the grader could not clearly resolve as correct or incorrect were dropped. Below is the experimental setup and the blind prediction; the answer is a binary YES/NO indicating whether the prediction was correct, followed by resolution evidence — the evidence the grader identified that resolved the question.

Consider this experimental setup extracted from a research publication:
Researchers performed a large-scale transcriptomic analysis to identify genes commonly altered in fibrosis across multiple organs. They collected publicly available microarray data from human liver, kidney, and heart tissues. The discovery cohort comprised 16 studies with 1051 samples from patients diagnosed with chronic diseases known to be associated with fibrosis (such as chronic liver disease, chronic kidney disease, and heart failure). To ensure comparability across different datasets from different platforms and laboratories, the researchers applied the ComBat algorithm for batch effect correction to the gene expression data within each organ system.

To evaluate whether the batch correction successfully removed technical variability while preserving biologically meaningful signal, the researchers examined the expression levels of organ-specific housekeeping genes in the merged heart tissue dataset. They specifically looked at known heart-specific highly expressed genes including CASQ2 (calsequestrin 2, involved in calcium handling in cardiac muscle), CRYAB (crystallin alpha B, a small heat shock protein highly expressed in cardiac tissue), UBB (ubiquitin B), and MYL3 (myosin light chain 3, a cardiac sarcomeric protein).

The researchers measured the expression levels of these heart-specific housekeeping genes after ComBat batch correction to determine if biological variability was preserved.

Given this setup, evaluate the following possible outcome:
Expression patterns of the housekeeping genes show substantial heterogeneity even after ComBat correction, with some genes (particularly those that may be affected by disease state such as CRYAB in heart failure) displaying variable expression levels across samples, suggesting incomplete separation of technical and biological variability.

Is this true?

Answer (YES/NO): NO